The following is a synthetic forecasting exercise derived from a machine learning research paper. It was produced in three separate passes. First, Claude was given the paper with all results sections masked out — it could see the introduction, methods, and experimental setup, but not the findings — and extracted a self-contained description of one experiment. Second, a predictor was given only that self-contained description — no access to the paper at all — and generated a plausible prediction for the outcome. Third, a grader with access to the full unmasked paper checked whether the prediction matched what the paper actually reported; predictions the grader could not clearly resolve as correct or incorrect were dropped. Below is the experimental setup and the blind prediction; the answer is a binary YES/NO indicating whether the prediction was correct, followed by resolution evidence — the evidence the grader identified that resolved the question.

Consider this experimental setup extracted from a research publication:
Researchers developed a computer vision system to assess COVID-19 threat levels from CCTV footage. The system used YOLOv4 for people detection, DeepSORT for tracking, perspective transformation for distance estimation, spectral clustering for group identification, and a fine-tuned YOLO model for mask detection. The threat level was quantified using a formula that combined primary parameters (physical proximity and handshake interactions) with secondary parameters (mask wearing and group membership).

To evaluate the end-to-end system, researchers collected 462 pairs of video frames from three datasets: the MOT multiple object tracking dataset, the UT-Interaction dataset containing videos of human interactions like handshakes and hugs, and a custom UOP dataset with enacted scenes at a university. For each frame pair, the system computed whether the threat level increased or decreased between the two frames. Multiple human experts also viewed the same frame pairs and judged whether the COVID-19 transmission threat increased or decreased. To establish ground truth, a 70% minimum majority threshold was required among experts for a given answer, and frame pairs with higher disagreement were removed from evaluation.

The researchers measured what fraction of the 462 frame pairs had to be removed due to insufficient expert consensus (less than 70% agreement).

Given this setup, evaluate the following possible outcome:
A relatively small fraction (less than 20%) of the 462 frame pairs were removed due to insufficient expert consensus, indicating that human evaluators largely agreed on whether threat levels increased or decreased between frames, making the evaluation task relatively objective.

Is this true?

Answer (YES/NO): YES